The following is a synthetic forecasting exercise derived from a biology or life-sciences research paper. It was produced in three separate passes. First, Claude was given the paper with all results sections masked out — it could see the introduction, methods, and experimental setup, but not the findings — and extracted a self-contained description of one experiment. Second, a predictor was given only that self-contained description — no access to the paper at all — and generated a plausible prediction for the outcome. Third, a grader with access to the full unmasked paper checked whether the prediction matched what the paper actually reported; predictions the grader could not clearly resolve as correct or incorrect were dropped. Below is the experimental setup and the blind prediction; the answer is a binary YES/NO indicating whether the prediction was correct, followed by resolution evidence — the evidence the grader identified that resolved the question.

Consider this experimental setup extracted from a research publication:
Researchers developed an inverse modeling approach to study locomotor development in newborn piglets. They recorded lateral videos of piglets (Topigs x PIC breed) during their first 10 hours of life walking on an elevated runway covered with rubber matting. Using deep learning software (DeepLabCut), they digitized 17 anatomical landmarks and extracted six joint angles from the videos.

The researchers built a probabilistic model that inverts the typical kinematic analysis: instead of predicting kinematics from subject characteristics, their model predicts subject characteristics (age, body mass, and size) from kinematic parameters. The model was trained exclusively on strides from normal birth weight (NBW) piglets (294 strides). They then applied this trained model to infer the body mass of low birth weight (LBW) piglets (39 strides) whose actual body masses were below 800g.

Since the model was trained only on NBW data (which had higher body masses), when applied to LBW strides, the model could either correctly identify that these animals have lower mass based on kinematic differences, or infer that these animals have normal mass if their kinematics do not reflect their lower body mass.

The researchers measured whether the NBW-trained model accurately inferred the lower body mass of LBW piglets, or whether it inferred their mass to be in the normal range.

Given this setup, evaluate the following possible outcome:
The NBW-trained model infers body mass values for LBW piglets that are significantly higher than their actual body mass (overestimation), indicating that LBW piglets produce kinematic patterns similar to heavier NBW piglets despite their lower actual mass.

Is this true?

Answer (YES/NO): YES